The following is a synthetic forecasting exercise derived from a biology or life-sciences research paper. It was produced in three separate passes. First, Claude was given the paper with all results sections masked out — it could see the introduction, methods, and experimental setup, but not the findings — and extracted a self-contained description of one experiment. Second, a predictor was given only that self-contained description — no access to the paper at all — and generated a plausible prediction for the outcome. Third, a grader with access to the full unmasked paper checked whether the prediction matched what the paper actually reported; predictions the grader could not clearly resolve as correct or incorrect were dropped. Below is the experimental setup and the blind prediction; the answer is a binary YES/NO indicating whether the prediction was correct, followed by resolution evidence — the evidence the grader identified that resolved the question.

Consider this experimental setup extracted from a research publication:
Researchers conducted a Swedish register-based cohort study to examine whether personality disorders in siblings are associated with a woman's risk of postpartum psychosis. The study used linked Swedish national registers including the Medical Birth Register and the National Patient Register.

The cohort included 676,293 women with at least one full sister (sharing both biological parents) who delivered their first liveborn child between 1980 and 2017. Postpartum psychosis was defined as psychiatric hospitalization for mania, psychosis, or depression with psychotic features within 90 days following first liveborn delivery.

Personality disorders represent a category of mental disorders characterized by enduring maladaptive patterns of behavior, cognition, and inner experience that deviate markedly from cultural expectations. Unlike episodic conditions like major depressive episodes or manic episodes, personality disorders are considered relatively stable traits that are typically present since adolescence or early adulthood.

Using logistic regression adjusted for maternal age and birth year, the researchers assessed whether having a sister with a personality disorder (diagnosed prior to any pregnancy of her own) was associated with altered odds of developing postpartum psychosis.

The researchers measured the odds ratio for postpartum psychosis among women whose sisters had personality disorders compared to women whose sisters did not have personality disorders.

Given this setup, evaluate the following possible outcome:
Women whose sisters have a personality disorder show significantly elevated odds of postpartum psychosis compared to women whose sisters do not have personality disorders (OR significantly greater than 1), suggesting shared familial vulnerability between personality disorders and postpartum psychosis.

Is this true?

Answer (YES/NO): YES